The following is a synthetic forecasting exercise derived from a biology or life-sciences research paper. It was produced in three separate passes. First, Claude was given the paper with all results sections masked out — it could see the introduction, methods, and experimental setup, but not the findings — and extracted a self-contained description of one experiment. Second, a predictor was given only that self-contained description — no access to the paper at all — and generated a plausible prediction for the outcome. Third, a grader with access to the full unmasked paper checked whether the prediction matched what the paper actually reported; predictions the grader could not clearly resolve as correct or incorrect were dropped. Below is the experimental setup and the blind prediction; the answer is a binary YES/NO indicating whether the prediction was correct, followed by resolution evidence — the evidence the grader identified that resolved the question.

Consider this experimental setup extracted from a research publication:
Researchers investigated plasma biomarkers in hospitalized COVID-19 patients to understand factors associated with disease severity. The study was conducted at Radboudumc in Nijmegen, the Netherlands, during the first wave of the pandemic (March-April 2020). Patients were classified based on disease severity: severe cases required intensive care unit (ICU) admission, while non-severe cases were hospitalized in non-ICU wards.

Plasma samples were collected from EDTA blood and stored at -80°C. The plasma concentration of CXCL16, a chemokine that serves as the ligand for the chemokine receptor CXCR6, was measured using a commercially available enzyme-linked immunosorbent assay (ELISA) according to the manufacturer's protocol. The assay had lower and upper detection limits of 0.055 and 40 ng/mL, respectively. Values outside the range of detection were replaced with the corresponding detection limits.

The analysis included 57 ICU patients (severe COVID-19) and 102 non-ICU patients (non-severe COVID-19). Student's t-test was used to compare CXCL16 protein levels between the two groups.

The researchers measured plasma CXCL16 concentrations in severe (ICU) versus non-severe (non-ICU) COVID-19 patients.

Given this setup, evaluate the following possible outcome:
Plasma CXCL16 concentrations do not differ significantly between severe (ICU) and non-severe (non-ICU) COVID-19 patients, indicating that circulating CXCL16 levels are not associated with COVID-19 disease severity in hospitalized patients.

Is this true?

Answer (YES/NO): NO